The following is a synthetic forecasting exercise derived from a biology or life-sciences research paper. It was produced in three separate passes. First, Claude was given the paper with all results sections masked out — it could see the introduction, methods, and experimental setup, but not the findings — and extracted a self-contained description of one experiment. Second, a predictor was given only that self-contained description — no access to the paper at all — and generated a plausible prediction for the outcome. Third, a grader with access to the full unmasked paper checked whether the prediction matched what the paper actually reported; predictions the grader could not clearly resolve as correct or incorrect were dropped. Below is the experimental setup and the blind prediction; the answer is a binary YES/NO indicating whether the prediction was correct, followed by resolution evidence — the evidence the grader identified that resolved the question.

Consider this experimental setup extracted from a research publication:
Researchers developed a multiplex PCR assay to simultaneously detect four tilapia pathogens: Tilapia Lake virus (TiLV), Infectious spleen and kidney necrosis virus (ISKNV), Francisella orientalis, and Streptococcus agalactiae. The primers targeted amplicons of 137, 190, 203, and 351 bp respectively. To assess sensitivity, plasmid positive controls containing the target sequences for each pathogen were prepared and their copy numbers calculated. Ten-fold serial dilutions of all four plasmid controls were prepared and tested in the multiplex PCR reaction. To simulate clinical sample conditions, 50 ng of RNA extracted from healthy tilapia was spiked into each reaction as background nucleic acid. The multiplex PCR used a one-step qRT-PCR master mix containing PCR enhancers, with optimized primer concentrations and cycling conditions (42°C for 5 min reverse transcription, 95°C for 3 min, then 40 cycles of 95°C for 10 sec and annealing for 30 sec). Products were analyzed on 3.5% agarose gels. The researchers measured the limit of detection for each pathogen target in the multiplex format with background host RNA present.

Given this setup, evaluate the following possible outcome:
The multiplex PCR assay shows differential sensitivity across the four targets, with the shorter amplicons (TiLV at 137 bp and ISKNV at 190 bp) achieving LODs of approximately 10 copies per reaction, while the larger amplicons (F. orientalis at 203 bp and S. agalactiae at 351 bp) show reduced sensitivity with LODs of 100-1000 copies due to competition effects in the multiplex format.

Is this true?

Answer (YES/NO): NO